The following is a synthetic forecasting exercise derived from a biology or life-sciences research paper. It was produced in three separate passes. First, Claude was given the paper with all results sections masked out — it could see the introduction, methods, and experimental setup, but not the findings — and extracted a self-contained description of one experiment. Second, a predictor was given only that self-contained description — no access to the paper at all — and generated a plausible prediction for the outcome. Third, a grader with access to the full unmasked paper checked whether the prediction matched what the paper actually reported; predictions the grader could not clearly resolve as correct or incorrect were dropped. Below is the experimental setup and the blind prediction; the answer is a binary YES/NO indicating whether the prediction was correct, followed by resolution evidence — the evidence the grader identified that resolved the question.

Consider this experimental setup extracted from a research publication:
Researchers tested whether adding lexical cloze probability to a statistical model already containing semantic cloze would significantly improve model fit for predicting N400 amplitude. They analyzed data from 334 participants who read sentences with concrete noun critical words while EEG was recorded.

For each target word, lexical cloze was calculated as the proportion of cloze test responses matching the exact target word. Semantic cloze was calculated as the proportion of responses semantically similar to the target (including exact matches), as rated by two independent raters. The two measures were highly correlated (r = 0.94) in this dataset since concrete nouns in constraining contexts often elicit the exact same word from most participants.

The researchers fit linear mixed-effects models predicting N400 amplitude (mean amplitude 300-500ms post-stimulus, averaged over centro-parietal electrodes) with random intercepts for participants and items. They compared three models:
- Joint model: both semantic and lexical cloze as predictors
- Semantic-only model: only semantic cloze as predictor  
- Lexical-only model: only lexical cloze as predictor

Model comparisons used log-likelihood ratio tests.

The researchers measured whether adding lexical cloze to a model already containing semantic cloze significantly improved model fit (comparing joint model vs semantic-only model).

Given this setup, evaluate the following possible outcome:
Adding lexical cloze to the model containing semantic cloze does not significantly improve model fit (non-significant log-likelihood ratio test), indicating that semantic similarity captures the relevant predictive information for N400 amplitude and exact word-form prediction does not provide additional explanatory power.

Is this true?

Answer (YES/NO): YES